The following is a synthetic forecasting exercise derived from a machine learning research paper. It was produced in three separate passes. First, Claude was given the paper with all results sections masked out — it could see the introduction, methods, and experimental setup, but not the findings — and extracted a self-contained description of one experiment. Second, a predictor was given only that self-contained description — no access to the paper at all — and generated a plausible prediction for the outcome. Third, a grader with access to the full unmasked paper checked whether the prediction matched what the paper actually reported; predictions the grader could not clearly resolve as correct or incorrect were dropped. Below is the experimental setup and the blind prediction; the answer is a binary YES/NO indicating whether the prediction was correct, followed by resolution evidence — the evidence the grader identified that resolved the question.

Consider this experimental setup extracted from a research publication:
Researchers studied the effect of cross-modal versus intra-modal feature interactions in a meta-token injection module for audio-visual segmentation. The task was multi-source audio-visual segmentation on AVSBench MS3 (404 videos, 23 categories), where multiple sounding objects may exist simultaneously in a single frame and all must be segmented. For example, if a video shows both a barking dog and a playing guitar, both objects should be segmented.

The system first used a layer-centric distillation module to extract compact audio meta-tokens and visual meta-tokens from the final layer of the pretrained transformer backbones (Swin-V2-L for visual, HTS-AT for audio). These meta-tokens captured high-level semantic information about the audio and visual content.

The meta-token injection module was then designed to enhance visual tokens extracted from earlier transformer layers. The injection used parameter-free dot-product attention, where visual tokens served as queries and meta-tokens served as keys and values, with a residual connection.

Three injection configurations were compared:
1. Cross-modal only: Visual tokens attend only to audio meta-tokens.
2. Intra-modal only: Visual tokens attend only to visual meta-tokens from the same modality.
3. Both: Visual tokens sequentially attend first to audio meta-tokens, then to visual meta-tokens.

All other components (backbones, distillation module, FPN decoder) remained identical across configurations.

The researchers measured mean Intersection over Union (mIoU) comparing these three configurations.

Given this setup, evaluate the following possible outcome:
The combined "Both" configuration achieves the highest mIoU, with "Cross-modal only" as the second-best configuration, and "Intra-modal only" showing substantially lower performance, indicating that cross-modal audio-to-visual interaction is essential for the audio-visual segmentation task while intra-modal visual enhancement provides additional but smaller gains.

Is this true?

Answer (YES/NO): YES